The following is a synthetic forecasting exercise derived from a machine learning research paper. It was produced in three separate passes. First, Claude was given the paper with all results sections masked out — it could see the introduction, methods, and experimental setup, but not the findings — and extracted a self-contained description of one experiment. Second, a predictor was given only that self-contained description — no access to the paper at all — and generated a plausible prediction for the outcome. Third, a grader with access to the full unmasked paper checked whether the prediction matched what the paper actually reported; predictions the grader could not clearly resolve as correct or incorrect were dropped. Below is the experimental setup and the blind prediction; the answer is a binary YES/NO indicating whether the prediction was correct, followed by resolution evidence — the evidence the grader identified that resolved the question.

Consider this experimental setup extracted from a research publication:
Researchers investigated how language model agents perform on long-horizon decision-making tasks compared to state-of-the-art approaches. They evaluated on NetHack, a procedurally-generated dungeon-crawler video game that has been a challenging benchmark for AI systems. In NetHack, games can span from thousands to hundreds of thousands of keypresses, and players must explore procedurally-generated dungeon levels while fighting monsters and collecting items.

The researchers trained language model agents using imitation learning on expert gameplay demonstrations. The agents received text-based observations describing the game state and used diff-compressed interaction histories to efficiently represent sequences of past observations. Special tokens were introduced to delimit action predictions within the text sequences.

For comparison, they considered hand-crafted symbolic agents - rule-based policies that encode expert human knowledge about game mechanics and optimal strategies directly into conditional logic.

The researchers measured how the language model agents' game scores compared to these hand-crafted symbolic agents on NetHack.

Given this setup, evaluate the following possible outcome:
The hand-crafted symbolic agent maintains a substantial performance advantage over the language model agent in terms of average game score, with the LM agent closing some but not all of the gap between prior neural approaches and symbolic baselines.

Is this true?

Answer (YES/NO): YES